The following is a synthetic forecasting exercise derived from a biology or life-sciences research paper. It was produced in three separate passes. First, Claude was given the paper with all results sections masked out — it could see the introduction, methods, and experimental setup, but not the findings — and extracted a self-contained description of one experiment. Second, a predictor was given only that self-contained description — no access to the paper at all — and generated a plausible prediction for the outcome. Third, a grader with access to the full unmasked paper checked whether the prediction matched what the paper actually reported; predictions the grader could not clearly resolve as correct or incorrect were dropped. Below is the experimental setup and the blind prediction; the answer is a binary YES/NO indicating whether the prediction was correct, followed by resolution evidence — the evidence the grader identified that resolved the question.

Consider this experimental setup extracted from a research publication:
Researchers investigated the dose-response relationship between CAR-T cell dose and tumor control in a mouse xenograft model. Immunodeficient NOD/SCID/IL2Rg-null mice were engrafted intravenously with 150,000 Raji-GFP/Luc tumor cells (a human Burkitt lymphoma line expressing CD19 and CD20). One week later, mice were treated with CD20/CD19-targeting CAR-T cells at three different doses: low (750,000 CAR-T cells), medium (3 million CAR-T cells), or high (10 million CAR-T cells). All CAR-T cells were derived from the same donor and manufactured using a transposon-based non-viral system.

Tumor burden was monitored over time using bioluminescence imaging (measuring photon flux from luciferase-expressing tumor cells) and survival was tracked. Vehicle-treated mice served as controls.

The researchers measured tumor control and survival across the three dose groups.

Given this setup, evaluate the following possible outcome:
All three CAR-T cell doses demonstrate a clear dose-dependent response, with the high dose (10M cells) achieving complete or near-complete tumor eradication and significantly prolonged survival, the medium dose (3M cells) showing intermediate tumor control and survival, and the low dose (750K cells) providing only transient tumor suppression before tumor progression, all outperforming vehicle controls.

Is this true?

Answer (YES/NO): NO